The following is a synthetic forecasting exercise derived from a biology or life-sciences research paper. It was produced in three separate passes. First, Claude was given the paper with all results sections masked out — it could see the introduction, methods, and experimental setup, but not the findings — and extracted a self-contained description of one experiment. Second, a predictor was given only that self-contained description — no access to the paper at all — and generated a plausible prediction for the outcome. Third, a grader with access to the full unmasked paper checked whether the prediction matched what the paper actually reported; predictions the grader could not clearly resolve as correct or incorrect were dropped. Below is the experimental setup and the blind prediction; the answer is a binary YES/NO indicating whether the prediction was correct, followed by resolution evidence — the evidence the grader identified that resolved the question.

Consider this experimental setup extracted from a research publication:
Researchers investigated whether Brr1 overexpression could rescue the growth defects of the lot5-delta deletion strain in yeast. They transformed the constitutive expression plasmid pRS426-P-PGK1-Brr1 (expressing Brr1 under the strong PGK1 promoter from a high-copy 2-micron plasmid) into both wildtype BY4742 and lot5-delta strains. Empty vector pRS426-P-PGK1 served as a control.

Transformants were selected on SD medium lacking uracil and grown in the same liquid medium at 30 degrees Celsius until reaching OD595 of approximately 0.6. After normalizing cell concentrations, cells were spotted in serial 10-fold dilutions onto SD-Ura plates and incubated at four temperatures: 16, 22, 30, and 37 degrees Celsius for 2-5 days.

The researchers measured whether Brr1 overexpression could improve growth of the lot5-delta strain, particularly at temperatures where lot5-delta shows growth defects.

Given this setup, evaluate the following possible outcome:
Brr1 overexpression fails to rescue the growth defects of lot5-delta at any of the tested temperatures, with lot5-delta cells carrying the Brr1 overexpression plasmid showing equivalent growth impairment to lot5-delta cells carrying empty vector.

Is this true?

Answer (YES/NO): NO